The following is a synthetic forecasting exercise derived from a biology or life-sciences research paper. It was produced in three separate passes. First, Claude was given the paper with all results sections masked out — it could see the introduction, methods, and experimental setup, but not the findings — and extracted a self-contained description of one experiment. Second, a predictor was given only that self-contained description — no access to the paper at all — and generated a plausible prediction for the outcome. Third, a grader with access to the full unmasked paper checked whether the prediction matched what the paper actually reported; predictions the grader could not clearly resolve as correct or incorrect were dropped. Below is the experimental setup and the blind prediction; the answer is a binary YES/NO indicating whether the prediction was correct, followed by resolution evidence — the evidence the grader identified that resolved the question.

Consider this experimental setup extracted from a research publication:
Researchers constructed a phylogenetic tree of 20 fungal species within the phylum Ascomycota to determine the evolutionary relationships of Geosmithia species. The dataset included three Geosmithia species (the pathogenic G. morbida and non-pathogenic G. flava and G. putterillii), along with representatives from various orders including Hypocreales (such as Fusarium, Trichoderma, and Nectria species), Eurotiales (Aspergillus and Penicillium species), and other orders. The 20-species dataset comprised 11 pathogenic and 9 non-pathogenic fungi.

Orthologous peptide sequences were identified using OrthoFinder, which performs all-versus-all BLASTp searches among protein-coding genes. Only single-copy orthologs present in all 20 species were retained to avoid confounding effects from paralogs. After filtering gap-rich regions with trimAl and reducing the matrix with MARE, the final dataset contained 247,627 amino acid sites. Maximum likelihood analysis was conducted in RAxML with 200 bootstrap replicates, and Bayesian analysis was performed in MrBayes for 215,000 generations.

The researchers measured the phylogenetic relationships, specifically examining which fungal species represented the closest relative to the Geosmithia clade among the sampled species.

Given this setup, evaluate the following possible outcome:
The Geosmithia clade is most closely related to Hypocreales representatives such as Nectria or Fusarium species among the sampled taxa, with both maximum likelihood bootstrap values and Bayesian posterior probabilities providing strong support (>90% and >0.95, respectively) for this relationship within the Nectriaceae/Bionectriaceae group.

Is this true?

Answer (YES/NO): NO